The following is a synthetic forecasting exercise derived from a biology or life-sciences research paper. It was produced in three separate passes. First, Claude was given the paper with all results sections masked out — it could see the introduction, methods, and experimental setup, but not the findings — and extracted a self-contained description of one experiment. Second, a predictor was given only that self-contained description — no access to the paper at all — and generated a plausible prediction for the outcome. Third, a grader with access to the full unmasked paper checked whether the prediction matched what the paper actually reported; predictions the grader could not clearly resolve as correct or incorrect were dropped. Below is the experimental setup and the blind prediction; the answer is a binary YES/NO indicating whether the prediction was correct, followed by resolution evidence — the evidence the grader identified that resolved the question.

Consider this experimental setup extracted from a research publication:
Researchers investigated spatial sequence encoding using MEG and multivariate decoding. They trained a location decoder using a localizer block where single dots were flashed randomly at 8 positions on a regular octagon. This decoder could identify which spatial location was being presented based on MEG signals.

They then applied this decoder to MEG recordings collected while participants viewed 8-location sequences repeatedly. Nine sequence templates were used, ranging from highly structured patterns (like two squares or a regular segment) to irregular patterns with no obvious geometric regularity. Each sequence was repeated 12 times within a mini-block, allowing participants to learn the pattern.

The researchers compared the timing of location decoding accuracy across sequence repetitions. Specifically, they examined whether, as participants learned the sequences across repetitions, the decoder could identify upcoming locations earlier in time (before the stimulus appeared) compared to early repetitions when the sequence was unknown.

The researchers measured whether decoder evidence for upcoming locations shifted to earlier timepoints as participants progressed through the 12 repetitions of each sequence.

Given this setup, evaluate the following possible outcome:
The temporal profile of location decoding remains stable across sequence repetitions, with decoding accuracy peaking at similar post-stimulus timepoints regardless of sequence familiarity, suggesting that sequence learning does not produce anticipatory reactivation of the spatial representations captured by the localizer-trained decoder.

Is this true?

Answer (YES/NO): NO